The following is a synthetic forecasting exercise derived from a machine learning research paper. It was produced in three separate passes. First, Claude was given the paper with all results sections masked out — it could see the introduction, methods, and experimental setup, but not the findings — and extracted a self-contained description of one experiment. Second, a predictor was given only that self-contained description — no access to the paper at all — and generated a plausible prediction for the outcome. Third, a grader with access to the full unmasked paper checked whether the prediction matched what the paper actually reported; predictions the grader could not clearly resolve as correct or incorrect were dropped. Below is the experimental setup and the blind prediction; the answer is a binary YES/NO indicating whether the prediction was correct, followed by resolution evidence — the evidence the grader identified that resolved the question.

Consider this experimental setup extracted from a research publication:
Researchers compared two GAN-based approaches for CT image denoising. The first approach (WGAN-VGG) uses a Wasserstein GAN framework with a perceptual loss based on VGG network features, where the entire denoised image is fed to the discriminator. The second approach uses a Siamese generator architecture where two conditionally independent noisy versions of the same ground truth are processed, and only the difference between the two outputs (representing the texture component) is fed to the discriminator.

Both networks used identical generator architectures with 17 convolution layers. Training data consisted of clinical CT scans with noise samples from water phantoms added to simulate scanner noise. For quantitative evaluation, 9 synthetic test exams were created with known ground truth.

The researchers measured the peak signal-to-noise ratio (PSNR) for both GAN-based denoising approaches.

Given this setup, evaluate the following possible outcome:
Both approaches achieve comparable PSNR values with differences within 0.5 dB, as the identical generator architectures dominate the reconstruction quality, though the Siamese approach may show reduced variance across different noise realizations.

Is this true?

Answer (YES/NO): NO